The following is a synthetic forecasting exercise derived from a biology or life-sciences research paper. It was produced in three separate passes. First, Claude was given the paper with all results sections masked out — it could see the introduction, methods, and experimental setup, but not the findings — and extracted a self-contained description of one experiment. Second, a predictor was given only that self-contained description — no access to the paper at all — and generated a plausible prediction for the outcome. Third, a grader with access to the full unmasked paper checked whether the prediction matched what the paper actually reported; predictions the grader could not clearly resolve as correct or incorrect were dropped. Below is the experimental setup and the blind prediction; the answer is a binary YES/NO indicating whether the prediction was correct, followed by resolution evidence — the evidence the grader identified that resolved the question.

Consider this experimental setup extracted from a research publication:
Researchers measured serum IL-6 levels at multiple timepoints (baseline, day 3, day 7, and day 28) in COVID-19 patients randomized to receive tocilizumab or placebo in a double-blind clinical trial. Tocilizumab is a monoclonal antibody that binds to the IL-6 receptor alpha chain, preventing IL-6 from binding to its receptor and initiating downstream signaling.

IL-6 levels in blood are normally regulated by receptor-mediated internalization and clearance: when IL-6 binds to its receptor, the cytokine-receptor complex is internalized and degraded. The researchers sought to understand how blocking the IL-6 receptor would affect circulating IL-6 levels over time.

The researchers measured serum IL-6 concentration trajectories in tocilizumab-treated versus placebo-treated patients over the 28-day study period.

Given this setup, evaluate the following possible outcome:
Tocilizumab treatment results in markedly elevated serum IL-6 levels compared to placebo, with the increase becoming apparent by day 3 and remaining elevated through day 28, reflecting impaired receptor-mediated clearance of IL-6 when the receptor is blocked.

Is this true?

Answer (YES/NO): NO